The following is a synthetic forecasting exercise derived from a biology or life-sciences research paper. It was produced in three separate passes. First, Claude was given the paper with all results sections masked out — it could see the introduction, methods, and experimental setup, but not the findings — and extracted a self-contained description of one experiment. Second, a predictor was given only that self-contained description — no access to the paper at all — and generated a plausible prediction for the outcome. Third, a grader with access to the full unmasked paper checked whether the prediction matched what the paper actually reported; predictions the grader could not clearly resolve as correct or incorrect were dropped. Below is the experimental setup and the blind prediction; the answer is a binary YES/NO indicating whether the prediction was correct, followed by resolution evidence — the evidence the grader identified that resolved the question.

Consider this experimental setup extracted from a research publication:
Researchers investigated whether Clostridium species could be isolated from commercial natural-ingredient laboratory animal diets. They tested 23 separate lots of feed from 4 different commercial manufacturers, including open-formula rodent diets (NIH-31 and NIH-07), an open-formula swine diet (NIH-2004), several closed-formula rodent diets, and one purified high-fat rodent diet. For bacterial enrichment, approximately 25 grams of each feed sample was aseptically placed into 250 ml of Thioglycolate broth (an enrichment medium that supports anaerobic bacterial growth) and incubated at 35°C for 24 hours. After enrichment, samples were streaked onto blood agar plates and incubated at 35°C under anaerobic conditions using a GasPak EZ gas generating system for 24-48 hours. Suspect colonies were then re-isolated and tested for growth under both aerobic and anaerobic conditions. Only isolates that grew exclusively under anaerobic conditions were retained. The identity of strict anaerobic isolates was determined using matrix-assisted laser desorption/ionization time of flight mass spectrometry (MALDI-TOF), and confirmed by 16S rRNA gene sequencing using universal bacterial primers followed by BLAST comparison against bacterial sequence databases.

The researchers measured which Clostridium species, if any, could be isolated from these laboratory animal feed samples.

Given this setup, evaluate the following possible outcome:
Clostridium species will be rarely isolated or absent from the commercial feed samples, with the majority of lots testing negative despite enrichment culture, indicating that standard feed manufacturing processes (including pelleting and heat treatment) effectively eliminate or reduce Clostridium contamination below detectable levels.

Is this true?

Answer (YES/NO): NO